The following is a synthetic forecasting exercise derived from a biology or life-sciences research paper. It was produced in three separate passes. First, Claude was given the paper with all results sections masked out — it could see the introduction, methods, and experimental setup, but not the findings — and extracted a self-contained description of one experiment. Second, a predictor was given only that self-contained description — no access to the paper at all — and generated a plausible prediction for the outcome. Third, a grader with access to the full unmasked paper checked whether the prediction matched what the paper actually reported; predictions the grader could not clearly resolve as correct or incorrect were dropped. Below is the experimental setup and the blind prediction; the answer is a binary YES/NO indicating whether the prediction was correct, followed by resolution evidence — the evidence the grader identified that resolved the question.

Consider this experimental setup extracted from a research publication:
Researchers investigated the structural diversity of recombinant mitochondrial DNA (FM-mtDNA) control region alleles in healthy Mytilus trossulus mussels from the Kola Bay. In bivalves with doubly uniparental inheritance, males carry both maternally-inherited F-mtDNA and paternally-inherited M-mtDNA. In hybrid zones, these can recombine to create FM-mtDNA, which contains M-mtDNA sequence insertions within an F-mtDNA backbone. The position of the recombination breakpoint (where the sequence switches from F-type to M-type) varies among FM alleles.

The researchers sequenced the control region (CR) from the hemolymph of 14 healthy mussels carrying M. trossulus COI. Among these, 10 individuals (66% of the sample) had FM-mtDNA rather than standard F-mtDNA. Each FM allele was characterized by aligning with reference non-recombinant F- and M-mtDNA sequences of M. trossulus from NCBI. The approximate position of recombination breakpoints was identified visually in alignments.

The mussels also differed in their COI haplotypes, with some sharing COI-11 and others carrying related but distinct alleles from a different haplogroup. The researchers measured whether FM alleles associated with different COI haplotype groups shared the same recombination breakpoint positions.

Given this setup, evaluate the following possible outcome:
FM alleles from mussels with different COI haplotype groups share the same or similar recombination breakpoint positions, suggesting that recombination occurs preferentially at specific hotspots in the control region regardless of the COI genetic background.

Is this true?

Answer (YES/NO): NO